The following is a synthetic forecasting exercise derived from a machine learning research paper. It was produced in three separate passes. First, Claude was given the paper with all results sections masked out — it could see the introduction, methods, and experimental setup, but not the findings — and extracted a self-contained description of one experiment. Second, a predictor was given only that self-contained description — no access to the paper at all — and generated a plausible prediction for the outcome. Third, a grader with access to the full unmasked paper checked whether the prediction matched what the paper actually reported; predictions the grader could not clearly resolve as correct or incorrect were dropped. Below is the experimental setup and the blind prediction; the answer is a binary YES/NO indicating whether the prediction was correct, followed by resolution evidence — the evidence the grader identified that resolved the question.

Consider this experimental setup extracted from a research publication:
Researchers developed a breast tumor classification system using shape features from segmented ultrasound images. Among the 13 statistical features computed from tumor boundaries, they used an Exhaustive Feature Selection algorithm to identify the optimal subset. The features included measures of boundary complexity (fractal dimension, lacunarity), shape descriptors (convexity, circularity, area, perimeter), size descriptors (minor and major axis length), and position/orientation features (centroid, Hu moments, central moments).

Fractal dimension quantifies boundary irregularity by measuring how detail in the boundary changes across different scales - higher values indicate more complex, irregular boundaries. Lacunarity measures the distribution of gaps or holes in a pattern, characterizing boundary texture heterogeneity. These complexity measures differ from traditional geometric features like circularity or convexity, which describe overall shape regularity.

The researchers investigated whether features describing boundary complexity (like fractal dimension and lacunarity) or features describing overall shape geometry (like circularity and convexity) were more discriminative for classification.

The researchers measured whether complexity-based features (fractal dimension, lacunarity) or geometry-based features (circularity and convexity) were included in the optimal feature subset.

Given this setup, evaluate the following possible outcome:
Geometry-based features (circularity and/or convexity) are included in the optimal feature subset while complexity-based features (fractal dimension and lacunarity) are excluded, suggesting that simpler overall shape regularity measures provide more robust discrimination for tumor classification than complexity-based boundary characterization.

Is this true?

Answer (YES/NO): NO